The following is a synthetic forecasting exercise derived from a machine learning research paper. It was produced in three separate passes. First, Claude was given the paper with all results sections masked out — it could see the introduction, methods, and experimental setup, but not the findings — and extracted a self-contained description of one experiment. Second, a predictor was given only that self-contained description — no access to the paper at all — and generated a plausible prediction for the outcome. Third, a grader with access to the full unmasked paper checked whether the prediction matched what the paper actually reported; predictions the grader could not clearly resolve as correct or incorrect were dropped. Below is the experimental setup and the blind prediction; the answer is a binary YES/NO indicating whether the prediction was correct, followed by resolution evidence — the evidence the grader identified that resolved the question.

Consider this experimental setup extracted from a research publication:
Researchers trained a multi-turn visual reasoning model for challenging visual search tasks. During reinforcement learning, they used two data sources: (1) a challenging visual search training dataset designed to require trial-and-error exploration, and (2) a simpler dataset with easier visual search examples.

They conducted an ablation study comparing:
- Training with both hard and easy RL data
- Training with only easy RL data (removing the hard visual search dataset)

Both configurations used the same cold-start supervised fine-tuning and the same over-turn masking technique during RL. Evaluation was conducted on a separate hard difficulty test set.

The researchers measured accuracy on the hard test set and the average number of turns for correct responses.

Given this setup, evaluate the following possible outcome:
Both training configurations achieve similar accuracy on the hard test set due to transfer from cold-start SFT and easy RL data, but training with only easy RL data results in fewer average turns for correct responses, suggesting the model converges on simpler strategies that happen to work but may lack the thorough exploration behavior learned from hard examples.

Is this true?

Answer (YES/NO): NO